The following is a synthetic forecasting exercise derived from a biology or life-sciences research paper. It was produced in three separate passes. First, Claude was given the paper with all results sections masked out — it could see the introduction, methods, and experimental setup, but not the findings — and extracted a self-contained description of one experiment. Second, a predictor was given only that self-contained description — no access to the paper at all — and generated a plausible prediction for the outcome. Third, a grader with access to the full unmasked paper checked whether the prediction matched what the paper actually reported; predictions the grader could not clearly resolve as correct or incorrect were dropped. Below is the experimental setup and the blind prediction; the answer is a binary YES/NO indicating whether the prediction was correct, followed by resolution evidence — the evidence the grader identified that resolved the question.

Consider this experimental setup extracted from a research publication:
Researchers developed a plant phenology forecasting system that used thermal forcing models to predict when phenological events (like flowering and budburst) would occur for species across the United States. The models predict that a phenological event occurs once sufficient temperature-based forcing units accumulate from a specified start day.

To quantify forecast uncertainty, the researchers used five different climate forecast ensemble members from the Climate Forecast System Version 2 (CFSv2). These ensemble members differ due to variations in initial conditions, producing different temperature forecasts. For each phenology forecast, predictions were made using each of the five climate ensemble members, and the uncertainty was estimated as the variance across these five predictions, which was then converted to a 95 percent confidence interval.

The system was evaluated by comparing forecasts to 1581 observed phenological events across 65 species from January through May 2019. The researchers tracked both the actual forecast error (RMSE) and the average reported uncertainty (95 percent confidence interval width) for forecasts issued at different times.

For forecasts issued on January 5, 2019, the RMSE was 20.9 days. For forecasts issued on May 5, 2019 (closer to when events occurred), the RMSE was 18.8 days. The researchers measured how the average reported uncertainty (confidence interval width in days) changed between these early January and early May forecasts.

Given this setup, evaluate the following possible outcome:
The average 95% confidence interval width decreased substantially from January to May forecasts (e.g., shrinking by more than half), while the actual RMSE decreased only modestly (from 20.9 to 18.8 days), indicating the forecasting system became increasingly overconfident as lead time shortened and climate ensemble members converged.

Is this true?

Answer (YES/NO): YES